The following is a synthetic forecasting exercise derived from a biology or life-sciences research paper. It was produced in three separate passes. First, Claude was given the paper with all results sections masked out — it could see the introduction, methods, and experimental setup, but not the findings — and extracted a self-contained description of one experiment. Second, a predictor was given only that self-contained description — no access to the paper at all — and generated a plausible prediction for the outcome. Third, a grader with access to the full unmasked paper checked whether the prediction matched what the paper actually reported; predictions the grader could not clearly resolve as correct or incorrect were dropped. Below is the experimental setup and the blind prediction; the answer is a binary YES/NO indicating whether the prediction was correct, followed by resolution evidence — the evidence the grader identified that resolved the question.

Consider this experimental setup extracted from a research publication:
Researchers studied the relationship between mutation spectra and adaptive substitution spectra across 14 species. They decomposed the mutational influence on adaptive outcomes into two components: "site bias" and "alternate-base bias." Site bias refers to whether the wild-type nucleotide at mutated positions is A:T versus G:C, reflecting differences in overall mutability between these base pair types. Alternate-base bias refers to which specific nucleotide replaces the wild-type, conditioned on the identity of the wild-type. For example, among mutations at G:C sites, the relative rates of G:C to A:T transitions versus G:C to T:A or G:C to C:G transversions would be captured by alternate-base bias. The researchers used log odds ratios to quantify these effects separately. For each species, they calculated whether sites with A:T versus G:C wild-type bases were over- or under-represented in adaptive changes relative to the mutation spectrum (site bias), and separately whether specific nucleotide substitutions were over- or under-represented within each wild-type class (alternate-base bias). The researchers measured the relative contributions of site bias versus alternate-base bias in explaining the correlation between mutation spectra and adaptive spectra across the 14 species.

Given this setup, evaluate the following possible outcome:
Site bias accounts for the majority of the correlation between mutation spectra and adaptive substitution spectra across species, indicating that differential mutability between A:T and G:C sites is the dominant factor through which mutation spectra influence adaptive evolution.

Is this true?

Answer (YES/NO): NO